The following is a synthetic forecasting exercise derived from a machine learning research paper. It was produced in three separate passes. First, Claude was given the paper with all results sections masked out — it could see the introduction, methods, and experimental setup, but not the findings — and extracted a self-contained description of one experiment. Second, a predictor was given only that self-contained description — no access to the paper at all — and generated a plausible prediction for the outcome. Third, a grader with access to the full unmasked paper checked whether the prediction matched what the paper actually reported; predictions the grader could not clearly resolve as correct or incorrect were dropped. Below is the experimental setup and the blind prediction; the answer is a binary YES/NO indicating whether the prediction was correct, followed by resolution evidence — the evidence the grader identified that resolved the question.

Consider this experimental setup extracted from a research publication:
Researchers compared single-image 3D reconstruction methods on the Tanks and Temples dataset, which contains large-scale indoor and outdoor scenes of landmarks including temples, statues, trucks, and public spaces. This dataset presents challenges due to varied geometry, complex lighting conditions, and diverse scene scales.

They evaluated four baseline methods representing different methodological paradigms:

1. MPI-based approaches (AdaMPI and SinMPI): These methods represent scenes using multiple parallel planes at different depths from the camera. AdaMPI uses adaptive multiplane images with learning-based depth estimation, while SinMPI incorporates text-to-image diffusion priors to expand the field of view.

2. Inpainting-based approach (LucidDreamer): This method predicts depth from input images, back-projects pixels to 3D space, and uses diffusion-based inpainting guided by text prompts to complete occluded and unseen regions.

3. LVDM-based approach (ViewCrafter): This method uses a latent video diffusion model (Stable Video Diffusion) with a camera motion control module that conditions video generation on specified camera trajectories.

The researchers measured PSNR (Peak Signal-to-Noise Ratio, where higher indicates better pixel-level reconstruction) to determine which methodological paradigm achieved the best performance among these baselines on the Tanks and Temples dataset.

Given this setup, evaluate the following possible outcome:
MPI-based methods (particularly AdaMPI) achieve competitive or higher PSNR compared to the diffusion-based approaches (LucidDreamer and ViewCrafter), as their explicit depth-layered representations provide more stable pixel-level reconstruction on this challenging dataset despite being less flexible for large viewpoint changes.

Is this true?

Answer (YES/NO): NO